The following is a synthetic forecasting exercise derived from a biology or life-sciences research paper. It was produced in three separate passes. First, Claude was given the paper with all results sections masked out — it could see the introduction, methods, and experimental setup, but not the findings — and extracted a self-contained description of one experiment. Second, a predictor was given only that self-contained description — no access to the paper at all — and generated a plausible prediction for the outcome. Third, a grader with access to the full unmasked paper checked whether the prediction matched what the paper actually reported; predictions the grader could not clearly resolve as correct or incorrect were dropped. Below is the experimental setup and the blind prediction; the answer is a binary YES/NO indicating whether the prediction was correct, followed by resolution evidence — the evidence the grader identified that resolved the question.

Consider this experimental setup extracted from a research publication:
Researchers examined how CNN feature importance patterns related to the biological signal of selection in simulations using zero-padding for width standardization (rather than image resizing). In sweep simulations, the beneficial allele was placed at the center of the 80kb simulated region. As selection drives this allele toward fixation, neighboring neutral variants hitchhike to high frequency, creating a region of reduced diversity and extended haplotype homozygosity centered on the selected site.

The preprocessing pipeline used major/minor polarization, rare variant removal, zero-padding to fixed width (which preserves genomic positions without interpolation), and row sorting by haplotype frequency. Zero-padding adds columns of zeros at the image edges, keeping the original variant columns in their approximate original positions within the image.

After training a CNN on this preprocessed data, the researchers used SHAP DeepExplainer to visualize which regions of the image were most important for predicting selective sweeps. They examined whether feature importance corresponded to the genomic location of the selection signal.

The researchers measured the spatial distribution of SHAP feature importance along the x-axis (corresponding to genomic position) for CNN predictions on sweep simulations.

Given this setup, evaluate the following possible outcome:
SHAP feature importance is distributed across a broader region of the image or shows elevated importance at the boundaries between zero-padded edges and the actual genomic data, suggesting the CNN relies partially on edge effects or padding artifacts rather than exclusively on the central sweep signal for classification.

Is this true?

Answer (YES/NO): YES